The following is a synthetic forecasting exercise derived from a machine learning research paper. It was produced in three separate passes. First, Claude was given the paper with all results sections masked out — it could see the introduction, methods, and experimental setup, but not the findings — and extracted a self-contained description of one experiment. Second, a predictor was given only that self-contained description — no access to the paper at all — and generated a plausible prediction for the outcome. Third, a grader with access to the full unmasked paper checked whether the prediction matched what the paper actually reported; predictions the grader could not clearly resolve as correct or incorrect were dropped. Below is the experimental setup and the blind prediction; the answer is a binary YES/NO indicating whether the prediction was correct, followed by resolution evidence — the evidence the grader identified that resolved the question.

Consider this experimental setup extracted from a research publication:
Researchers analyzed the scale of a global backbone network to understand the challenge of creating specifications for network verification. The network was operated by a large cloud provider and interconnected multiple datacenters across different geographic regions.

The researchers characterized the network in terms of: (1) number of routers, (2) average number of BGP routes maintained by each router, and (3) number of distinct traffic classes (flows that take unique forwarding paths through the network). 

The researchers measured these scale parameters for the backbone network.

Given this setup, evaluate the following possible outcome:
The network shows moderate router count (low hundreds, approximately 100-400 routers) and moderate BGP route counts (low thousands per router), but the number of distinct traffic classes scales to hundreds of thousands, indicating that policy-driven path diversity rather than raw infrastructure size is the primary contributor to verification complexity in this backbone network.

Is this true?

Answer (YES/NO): NO